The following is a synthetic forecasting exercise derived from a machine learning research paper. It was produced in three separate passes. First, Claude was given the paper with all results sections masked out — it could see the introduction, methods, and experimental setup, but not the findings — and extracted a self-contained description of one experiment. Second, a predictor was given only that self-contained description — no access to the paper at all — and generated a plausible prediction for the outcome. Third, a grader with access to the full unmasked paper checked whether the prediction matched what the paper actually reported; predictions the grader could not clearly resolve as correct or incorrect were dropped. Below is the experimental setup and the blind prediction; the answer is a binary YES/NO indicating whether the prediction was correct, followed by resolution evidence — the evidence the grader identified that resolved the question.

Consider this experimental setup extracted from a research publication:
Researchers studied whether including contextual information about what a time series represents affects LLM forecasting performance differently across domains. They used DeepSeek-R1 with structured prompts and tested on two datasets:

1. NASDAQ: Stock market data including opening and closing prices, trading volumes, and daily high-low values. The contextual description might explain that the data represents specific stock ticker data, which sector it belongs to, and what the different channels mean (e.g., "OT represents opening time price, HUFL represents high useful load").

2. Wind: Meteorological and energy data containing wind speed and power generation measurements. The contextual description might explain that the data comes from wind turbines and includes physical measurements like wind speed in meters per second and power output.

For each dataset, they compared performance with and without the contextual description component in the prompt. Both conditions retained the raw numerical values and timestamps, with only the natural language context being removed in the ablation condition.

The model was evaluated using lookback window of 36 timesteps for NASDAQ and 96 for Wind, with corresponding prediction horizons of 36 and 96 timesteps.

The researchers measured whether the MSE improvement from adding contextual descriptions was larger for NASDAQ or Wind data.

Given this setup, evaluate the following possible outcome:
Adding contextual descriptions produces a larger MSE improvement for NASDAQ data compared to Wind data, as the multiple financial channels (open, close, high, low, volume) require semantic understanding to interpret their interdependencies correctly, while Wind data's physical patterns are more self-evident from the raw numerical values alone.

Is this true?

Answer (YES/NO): NO